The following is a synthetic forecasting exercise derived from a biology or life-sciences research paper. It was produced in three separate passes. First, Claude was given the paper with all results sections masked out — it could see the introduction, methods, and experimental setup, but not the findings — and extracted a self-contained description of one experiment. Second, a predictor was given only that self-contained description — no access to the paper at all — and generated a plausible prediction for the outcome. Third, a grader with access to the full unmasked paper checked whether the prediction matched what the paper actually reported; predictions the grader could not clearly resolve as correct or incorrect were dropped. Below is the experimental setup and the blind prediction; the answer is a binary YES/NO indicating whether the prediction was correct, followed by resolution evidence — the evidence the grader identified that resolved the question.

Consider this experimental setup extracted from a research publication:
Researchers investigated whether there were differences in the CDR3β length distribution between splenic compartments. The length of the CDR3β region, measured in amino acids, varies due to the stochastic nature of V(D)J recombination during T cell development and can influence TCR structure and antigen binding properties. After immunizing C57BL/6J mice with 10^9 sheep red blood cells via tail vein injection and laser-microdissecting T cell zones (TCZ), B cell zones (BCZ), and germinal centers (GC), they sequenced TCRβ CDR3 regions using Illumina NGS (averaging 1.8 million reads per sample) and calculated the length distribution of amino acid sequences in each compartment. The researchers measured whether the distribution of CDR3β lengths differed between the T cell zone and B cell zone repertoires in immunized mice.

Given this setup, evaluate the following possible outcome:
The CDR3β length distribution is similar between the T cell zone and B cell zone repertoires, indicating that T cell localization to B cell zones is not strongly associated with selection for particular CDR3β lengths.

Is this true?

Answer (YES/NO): YES